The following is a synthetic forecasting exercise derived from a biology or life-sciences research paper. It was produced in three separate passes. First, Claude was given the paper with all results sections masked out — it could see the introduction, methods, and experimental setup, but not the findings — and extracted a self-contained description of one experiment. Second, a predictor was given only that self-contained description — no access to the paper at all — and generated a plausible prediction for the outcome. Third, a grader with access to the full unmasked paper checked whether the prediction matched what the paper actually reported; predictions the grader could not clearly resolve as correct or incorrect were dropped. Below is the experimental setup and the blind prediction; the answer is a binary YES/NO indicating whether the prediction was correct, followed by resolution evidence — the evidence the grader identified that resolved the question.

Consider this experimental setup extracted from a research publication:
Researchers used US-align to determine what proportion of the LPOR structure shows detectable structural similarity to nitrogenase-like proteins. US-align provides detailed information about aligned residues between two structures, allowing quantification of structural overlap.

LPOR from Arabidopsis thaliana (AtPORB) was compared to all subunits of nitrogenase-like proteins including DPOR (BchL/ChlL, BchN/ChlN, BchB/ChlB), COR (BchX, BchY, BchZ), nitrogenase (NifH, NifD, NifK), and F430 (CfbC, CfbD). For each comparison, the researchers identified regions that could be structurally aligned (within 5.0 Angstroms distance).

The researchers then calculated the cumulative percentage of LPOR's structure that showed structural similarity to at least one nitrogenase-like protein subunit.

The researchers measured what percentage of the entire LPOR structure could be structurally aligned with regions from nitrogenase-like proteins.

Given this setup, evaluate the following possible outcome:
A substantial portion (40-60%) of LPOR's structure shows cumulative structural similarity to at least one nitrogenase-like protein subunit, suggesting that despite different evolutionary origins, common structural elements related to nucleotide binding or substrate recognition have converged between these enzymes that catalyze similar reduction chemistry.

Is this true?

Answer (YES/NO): NO